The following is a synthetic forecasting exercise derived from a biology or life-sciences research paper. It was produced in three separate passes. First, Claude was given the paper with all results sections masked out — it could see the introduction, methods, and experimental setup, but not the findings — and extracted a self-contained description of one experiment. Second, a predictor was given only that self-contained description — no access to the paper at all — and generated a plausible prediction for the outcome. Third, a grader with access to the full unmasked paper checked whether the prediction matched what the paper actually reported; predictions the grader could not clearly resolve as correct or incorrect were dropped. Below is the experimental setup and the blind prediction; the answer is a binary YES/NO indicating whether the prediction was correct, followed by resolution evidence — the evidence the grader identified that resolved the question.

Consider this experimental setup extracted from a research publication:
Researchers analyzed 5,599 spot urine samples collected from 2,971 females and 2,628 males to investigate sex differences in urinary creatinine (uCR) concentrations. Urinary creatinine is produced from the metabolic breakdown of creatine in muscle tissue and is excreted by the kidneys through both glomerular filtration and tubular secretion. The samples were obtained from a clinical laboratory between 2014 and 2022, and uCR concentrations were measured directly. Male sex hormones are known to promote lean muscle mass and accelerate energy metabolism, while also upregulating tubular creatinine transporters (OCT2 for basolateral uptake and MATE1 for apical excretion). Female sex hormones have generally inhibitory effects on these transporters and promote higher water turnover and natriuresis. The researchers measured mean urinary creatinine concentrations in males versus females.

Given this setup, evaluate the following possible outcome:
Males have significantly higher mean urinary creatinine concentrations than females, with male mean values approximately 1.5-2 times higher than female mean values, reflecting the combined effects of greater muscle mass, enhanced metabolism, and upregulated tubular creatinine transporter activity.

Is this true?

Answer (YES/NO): YES